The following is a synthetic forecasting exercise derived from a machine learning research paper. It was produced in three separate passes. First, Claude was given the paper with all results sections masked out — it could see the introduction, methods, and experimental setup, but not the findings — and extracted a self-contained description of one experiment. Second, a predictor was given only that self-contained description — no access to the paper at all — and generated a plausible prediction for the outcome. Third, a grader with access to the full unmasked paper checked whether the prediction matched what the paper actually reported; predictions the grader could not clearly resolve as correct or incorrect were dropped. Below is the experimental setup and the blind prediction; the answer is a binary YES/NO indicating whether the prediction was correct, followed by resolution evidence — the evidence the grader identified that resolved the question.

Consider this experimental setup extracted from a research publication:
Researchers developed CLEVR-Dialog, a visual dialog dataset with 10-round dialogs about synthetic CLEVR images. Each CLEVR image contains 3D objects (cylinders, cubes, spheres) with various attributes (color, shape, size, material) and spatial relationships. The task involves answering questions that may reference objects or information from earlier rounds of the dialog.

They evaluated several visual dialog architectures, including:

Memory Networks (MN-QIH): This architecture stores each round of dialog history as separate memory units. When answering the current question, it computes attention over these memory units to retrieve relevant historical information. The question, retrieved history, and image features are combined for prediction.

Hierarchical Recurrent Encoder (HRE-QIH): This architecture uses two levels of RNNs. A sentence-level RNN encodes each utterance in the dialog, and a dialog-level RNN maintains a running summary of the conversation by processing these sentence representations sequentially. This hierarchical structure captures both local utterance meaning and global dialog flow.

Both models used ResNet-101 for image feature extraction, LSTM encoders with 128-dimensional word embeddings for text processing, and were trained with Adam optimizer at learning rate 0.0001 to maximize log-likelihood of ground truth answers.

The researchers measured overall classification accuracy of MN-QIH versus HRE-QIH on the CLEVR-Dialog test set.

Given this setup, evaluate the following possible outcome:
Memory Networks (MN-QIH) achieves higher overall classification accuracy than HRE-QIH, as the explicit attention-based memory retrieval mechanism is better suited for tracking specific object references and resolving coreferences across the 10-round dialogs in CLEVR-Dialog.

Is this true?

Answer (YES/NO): NO